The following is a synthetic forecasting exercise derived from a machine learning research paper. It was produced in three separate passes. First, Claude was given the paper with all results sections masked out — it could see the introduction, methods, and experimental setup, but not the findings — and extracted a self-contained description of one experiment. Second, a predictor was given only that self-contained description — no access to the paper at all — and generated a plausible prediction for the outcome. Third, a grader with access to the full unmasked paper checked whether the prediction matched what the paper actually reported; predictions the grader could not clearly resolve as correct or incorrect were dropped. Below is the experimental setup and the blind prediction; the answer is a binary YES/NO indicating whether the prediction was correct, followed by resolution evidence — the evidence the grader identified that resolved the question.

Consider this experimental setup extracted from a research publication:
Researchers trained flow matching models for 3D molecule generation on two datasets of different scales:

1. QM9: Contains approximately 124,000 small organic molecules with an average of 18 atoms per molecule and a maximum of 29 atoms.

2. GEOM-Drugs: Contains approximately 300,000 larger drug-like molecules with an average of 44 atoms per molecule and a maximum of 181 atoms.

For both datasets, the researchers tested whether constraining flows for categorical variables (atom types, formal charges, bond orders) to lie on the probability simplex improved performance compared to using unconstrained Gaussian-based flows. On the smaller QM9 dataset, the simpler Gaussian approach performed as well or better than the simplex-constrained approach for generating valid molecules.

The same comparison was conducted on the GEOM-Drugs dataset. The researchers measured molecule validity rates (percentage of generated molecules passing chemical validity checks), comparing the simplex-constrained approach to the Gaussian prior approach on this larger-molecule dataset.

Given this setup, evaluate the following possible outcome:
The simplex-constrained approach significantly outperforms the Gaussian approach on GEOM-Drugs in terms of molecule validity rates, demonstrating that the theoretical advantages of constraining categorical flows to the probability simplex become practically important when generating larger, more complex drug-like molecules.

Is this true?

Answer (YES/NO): NO